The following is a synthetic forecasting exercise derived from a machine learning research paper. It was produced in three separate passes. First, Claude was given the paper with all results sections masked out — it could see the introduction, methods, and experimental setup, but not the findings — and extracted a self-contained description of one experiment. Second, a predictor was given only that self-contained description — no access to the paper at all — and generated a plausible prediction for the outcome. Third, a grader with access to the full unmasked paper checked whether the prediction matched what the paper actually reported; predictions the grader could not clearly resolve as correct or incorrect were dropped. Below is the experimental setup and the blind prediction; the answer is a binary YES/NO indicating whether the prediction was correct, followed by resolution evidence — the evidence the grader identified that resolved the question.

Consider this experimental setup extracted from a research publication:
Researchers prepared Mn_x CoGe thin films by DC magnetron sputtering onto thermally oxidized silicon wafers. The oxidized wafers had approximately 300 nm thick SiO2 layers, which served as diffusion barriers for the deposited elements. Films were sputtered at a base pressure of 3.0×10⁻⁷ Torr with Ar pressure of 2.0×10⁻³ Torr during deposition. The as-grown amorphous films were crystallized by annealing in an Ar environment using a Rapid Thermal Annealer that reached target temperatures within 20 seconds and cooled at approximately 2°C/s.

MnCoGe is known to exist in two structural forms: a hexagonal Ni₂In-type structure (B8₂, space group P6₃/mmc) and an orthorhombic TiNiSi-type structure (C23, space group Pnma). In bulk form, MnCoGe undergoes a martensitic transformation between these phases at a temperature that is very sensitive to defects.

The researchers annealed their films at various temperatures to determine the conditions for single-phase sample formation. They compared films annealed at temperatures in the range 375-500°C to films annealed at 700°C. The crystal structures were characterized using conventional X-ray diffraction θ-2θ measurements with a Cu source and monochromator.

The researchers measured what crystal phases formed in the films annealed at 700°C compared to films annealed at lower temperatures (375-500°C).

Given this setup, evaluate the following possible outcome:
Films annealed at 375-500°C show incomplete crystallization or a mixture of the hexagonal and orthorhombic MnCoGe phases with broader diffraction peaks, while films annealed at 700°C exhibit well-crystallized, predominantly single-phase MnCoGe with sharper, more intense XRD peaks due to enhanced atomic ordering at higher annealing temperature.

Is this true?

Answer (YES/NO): NO